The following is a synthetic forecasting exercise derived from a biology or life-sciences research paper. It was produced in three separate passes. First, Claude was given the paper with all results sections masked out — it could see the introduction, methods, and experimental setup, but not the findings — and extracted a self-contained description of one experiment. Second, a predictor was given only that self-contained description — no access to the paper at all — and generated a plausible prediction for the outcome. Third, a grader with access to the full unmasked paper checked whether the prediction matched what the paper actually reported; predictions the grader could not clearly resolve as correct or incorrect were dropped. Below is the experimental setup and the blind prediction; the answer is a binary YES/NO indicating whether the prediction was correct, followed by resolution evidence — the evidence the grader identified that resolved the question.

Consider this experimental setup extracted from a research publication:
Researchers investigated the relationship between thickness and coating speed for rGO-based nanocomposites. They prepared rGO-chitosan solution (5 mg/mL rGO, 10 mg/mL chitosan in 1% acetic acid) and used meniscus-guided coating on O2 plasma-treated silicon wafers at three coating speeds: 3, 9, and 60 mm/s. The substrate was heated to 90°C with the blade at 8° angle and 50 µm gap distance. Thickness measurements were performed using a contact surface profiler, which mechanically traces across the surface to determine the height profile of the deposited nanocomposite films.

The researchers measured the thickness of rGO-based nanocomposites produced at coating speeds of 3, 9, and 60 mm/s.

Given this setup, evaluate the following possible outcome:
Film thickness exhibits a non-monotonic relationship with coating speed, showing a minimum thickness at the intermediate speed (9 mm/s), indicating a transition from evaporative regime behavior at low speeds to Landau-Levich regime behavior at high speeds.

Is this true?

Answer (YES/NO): YES